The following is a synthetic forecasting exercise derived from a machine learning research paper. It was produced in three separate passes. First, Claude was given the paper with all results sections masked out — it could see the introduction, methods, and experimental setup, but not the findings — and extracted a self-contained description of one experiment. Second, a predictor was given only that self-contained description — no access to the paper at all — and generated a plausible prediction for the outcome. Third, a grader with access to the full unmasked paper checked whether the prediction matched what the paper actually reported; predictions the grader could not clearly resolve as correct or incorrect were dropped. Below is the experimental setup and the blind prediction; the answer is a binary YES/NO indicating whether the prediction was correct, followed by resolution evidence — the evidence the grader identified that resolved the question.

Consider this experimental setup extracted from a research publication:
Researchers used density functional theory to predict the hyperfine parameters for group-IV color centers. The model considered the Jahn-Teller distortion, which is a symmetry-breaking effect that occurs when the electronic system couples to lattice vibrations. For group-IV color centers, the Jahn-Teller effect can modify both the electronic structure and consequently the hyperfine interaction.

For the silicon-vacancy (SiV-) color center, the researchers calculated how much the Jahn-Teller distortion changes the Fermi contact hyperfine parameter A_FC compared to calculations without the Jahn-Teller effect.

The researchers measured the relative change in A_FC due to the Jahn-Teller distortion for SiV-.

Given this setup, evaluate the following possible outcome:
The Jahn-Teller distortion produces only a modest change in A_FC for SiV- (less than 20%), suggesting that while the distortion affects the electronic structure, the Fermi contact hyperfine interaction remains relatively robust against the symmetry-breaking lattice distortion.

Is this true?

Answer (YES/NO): YES